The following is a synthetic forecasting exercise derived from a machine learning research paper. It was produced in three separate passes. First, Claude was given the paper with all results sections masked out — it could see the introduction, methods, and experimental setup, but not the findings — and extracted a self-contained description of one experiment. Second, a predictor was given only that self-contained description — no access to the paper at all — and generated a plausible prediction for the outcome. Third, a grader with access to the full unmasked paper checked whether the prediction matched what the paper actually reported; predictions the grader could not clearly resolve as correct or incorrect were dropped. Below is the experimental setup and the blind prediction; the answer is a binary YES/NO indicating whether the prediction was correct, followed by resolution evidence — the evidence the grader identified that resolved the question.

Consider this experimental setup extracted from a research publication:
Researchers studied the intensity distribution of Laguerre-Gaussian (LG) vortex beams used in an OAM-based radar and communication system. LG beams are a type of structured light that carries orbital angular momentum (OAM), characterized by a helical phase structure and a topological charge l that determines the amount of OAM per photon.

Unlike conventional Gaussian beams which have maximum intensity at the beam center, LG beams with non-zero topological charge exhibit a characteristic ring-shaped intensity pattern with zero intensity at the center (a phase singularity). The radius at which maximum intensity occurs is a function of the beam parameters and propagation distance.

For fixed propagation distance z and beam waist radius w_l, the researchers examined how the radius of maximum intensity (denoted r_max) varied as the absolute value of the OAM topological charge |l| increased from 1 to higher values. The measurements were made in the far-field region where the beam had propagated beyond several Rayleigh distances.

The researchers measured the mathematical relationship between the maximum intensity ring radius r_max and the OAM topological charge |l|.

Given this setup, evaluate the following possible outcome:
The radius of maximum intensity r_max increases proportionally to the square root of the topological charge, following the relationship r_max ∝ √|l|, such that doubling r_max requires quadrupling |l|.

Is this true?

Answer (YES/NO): YES